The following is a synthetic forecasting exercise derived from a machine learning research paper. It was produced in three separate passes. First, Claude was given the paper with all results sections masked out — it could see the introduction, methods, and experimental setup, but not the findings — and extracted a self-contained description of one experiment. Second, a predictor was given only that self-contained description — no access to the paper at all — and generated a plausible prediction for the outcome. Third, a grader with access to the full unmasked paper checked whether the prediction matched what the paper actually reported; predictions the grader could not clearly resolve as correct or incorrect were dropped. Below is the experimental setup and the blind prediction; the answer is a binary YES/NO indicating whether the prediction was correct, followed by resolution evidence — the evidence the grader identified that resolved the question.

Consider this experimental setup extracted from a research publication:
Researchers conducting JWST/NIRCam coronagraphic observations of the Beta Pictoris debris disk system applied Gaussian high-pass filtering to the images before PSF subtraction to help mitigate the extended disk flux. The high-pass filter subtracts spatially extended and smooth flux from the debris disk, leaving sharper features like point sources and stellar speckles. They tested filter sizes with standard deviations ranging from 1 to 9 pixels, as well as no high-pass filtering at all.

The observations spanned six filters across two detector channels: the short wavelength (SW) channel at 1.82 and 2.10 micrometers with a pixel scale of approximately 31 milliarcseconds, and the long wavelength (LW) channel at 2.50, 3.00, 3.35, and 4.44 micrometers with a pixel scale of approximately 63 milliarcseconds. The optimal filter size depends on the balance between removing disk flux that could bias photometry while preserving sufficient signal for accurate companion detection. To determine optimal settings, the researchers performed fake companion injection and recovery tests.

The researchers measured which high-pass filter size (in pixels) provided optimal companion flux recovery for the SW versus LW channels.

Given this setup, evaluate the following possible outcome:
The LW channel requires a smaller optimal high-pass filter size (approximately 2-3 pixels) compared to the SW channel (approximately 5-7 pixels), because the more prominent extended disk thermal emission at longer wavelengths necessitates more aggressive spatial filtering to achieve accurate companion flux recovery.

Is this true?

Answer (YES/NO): YES